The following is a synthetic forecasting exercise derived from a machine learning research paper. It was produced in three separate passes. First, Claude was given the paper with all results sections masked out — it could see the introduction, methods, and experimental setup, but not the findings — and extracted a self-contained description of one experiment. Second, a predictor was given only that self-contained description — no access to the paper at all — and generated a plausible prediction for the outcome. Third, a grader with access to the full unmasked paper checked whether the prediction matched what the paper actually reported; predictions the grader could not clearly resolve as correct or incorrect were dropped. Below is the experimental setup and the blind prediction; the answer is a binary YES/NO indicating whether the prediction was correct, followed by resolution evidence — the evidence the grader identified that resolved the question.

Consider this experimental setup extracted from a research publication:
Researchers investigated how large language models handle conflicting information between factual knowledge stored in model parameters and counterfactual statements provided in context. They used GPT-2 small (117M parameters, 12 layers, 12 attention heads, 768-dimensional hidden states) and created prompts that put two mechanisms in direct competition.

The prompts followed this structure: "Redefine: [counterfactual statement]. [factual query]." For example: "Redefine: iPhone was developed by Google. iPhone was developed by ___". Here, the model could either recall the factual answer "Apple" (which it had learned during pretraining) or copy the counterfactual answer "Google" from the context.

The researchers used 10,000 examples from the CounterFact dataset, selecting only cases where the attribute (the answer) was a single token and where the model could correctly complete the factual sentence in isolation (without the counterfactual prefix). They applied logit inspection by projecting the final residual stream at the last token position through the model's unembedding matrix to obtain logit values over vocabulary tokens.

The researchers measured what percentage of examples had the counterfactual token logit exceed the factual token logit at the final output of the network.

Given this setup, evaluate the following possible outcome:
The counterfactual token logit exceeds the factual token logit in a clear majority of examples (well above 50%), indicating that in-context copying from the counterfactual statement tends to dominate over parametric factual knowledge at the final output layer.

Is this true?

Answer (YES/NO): YES